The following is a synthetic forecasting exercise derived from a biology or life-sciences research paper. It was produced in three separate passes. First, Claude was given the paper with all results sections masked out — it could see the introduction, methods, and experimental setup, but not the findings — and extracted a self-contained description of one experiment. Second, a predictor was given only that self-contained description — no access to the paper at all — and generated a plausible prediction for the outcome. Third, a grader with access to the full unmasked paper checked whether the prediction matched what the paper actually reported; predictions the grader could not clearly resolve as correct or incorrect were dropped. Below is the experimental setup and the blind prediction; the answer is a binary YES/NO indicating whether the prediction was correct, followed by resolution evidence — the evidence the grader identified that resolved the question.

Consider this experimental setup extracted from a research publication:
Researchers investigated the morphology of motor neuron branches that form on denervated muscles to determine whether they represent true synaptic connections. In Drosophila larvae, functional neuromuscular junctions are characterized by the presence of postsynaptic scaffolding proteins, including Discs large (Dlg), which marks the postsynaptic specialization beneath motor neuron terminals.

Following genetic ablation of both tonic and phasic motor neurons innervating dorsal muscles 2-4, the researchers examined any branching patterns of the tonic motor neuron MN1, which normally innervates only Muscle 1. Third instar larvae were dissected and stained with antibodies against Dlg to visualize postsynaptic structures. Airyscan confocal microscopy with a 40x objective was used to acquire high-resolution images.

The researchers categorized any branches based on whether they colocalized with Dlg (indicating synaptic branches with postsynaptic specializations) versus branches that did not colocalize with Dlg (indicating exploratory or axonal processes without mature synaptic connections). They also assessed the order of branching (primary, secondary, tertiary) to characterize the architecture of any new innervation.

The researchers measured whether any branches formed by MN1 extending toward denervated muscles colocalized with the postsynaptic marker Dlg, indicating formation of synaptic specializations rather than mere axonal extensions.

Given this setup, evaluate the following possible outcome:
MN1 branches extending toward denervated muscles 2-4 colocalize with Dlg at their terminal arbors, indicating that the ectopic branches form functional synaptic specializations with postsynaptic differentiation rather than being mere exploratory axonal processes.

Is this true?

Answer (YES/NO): YES